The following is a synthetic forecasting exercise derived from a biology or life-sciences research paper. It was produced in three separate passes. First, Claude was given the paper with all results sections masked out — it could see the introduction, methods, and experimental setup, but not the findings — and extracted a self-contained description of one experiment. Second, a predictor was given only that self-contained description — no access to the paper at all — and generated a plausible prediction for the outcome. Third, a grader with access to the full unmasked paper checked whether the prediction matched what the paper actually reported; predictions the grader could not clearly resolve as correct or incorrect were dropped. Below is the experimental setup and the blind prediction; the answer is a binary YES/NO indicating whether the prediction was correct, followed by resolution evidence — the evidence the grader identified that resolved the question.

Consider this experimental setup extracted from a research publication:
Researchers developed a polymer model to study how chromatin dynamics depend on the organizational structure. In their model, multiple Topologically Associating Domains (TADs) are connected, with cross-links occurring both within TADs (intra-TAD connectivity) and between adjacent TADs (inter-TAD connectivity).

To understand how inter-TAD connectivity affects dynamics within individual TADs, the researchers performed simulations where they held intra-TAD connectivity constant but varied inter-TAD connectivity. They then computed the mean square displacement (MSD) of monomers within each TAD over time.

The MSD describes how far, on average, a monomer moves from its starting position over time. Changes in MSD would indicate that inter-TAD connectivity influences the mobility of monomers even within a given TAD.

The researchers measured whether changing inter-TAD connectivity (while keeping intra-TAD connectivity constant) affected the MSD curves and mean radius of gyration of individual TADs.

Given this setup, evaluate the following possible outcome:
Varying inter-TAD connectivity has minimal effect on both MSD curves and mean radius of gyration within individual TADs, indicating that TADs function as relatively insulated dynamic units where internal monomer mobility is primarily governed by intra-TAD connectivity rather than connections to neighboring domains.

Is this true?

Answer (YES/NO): NO